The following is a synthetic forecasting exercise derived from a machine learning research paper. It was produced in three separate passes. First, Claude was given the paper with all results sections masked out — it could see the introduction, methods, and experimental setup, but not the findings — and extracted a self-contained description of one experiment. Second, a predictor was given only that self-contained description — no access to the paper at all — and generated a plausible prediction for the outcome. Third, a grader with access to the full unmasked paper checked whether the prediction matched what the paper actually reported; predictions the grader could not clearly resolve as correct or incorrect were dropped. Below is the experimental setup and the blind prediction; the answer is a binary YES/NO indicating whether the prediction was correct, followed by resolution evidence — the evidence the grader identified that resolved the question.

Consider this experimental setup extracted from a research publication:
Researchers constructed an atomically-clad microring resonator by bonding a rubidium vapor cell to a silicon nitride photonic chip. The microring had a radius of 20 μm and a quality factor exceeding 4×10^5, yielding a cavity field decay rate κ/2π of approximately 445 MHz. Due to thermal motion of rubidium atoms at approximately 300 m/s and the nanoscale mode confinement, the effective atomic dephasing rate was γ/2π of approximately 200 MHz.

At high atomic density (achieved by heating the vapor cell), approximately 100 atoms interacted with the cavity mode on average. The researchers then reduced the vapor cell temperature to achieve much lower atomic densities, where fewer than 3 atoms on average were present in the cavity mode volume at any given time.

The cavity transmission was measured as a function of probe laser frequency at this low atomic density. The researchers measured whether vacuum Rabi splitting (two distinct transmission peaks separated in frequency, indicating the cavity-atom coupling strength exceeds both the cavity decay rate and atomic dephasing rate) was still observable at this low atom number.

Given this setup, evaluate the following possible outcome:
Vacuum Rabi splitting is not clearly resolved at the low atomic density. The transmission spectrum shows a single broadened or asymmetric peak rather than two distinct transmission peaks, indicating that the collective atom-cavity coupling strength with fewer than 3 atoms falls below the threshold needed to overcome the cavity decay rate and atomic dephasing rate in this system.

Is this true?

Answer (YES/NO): YES